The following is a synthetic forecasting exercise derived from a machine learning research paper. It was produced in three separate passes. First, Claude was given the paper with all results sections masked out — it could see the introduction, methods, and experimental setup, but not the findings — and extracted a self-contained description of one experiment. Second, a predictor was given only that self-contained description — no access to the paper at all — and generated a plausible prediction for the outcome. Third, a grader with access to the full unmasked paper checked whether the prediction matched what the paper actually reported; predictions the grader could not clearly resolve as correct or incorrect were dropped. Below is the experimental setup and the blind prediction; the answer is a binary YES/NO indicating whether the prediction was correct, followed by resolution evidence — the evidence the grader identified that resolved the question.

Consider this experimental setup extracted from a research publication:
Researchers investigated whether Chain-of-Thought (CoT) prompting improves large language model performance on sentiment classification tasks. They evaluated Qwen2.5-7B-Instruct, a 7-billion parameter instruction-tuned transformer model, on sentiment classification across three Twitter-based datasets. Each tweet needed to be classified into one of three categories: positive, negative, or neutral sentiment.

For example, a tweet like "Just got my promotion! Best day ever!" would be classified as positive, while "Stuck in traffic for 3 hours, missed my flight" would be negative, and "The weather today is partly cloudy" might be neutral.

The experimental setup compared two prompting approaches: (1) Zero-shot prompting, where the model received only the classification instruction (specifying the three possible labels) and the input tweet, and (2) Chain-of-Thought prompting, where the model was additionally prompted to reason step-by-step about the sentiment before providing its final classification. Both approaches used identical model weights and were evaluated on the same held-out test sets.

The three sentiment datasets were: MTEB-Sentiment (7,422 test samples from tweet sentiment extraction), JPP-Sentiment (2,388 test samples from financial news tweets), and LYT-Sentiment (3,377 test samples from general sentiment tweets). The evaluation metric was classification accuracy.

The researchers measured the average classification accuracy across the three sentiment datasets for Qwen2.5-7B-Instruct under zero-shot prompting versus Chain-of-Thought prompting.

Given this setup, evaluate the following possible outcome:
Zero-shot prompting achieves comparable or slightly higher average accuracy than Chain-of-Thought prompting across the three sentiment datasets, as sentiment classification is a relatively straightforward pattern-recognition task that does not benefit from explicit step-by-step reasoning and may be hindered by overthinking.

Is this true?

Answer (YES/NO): NO